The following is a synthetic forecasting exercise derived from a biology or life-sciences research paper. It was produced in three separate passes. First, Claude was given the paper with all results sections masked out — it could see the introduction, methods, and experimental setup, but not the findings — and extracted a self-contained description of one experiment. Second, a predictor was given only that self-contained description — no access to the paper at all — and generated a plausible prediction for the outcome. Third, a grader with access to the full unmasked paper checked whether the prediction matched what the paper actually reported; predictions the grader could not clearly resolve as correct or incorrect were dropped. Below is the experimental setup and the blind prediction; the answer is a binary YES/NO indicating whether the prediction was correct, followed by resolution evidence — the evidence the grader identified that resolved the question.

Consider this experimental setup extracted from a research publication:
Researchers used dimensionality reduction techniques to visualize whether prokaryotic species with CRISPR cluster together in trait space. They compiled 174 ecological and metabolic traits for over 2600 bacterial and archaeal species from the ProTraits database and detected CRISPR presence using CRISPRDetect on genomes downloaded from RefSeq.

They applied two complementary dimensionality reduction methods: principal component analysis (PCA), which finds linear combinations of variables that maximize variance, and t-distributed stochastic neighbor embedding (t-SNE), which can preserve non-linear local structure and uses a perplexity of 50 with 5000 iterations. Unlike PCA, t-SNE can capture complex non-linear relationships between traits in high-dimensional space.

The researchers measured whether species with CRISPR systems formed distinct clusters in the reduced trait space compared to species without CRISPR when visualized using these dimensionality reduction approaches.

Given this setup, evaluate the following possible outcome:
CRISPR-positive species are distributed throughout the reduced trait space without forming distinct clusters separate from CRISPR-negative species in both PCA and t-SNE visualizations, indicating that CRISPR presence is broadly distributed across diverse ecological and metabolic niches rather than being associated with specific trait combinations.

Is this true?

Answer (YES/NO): NO